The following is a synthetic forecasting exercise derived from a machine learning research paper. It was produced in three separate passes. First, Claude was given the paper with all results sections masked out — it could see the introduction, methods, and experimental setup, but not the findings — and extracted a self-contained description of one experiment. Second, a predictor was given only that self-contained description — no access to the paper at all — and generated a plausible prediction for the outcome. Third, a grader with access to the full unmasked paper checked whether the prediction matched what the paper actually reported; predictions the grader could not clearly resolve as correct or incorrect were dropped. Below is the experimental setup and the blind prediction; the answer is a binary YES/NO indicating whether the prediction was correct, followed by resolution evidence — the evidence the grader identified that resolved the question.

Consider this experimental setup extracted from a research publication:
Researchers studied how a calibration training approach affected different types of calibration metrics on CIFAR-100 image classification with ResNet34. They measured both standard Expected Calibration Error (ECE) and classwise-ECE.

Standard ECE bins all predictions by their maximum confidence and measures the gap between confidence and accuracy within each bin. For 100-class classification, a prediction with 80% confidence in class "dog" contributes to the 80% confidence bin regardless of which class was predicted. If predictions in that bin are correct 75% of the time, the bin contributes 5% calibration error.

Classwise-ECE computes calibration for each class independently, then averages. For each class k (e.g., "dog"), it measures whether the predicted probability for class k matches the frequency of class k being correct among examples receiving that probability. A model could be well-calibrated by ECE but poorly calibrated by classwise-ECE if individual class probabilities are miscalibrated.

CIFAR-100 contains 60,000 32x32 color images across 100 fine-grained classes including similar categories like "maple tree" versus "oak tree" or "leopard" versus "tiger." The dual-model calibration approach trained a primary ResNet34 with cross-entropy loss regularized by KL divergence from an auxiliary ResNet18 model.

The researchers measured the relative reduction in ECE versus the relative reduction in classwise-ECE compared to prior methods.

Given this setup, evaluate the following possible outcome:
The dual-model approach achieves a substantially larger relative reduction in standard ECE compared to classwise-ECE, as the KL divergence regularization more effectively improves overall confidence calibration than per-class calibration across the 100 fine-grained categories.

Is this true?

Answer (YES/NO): YES